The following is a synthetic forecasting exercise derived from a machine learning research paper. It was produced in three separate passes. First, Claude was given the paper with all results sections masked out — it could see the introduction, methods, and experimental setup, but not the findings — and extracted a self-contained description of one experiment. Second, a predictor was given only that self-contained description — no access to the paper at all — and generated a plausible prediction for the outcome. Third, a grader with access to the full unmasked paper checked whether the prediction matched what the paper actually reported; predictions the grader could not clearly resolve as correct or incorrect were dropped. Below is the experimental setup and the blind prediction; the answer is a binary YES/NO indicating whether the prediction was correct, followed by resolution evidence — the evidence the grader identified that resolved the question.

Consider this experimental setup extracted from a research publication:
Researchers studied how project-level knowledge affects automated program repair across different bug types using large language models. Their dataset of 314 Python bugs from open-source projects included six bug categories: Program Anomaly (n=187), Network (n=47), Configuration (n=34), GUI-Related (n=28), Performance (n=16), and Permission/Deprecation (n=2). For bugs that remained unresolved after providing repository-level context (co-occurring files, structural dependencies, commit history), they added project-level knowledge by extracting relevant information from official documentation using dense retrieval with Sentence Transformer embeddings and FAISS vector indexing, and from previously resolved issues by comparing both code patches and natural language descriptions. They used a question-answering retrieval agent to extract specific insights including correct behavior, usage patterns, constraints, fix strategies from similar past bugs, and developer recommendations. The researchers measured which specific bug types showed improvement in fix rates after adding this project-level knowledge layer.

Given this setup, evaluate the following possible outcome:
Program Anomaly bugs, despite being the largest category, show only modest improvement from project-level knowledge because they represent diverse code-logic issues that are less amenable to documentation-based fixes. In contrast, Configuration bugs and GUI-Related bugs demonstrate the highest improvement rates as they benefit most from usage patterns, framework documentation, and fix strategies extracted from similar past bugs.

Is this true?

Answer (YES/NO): NO